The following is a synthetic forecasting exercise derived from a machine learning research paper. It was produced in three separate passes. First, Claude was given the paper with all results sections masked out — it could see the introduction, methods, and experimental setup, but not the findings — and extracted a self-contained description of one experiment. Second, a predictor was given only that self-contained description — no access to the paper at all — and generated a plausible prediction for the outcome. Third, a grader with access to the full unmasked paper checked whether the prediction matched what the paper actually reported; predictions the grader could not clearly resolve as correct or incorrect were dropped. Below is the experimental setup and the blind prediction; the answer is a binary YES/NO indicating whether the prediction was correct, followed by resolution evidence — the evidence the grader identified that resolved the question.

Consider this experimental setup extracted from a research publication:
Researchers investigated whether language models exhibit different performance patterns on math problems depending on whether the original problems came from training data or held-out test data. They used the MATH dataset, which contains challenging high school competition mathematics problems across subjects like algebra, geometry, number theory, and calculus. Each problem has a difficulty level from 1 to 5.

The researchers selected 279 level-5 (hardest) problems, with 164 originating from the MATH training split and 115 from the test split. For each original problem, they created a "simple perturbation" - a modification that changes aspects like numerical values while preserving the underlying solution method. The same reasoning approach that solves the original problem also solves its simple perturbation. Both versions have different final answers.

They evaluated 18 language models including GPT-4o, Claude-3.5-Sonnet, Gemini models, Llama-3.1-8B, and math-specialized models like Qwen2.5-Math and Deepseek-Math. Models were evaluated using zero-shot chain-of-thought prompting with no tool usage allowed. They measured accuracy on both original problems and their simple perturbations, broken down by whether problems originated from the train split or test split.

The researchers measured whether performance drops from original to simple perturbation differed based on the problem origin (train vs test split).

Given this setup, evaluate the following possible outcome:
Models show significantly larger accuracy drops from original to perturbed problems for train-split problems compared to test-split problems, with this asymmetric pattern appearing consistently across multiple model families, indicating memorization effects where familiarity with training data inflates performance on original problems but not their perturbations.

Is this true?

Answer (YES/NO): YES